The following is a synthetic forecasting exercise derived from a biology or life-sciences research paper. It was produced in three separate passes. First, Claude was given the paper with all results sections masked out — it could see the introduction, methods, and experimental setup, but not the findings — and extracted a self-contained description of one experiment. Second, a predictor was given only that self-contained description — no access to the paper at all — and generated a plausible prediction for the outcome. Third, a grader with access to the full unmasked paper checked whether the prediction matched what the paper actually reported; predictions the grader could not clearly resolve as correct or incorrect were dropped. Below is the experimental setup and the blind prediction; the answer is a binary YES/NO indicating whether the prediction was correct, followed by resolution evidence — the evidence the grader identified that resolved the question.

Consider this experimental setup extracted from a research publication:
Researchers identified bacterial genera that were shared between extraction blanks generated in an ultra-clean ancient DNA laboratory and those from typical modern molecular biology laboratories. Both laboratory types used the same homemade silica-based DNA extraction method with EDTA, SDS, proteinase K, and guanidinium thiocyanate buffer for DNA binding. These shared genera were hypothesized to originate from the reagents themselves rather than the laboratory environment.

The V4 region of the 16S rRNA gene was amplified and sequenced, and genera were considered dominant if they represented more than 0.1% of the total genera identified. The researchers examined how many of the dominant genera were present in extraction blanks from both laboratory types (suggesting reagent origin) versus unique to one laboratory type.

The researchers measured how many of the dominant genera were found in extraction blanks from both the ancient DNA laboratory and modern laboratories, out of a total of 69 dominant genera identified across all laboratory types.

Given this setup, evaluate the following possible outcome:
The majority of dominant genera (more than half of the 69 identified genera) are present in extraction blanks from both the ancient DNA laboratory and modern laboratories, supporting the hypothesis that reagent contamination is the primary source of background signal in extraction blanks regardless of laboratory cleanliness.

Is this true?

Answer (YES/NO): NO